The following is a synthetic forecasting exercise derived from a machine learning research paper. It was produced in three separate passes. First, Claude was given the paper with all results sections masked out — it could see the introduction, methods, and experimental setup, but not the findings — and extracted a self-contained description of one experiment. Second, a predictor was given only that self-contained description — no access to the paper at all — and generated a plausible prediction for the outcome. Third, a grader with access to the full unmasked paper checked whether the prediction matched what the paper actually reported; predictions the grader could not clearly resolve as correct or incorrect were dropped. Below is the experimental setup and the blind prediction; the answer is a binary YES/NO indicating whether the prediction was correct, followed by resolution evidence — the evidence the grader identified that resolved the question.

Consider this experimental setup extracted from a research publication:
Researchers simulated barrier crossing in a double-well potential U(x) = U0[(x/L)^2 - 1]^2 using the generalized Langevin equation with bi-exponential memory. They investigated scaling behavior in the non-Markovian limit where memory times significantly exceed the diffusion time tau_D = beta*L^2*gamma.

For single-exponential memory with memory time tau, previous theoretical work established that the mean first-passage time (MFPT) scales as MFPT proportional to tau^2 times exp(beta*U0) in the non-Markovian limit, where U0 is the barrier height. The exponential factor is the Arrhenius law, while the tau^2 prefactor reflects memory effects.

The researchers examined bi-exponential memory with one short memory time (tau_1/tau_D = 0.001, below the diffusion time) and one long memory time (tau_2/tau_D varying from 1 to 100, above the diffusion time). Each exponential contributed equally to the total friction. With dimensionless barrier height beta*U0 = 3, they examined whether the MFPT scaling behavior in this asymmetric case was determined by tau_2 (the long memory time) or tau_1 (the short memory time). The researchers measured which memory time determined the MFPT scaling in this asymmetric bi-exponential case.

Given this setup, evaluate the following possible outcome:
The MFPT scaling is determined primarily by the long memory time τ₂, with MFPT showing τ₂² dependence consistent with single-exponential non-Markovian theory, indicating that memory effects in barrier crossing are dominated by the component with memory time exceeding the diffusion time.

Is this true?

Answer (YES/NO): NO